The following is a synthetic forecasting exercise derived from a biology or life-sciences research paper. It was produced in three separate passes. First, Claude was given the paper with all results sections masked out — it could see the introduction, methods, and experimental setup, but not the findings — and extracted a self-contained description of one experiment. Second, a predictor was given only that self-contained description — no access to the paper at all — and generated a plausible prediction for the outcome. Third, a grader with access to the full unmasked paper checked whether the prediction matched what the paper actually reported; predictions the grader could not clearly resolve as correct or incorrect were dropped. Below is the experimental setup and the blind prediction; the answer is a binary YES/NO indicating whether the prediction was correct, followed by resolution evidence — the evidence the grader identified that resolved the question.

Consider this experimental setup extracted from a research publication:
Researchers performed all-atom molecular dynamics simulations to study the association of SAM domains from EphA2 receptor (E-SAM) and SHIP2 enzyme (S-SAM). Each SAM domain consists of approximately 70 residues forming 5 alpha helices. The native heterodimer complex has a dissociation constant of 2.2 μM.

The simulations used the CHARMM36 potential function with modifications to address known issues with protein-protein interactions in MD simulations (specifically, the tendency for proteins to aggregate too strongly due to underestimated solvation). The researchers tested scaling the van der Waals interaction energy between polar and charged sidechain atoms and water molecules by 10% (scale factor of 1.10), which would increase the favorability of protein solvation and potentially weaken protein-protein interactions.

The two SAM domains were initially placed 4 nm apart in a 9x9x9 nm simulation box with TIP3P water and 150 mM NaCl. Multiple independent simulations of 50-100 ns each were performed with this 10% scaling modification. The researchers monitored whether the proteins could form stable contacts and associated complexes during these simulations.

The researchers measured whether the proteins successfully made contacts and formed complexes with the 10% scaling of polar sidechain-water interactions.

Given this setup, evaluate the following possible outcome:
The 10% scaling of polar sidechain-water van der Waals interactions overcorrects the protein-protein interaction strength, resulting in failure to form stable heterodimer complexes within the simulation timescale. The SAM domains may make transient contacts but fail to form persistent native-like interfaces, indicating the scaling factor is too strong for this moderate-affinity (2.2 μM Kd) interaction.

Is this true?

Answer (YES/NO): YES